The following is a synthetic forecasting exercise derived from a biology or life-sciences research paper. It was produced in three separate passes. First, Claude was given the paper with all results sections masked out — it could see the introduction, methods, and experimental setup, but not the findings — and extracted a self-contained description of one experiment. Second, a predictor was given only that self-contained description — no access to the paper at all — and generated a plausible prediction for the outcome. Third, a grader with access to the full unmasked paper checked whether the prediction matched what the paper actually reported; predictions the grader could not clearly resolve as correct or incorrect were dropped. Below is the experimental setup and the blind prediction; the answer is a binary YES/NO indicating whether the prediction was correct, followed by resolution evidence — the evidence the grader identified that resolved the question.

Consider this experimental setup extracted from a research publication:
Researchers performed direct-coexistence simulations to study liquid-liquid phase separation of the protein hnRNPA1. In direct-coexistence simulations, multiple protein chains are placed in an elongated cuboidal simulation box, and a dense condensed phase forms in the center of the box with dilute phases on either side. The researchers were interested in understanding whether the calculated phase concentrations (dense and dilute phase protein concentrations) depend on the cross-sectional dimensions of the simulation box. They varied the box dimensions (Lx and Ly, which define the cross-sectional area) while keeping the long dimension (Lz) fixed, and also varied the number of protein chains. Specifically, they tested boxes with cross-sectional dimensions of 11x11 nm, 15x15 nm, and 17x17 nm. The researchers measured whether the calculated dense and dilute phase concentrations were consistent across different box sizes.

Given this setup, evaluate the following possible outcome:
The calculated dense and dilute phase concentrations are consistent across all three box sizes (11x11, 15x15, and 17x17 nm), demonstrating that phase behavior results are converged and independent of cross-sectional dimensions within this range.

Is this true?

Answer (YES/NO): NO